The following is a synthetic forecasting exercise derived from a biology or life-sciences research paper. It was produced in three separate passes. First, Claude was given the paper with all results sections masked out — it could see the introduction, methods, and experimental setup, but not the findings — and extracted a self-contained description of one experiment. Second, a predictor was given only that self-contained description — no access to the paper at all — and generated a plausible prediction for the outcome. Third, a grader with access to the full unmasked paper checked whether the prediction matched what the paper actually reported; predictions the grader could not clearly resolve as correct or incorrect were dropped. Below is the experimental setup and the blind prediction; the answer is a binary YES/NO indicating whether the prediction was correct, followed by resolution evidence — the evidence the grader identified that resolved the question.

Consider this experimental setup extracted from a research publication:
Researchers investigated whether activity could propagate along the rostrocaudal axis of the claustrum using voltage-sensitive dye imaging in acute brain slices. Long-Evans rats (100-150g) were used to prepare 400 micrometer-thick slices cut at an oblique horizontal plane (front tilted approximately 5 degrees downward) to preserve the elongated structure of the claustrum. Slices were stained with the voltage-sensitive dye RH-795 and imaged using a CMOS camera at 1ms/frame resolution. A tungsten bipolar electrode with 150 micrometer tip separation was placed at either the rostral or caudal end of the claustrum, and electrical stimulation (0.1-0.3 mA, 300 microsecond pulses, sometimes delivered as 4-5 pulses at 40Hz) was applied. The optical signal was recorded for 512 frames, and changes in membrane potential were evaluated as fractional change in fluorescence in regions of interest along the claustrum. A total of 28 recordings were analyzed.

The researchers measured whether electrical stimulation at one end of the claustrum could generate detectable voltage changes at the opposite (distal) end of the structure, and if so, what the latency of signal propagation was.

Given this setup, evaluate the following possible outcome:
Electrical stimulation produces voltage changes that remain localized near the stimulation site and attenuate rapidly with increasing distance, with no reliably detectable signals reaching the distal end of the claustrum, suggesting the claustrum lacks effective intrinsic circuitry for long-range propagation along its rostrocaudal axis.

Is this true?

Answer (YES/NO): NO